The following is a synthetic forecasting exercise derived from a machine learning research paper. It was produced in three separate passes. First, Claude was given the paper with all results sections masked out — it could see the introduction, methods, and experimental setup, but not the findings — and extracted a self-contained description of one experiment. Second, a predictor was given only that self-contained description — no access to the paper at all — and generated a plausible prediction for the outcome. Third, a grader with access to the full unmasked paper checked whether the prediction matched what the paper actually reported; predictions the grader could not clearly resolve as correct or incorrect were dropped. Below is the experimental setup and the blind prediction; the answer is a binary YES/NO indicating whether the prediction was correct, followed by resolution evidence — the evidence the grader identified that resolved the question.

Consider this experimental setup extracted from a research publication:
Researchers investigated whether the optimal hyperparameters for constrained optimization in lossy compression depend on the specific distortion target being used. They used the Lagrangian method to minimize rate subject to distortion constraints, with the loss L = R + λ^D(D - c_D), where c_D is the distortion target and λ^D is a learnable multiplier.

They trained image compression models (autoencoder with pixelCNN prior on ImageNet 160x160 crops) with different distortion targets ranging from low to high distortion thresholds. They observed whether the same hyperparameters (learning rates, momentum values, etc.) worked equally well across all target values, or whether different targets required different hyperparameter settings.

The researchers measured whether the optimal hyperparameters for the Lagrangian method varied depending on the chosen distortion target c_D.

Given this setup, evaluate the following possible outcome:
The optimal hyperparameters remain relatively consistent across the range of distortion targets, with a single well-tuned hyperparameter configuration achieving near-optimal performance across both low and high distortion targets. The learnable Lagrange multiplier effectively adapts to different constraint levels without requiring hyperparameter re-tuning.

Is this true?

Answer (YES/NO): NO